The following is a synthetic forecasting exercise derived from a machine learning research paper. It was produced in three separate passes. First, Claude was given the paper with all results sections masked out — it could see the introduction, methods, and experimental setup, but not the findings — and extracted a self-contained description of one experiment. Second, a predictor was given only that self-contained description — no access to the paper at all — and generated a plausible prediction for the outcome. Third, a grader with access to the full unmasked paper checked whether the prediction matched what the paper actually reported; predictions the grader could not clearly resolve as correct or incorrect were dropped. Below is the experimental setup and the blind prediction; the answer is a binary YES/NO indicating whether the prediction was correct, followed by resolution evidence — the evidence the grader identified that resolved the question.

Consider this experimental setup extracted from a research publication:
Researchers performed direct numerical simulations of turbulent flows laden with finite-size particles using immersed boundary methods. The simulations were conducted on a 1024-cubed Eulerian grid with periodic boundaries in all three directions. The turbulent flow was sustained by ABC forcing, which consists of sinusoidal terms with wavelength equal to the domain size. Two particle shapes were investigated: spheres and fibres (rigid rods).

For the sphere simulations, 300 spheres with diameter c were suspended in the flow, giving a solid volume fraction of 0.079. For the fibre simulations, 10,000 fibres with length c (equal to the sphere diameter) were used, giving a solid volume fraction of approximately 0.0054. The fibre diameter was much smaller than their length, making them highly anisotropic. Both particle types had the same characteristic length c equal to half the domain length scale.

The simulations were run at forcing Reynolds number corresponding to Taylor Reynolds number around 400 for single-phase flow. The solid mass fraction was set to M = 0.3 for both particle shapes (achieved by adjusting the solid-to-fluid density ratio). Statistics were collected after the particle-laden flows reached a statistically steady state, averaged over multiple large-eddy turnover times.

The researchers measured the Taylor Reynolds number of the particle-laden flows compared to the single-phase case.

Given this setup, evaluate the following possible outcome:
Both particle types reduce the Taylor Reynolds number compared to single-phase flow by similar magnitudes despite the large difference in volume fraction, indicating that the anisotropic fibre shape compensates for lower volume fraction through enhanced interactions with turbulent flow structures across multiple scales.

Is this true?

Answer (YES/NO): NO